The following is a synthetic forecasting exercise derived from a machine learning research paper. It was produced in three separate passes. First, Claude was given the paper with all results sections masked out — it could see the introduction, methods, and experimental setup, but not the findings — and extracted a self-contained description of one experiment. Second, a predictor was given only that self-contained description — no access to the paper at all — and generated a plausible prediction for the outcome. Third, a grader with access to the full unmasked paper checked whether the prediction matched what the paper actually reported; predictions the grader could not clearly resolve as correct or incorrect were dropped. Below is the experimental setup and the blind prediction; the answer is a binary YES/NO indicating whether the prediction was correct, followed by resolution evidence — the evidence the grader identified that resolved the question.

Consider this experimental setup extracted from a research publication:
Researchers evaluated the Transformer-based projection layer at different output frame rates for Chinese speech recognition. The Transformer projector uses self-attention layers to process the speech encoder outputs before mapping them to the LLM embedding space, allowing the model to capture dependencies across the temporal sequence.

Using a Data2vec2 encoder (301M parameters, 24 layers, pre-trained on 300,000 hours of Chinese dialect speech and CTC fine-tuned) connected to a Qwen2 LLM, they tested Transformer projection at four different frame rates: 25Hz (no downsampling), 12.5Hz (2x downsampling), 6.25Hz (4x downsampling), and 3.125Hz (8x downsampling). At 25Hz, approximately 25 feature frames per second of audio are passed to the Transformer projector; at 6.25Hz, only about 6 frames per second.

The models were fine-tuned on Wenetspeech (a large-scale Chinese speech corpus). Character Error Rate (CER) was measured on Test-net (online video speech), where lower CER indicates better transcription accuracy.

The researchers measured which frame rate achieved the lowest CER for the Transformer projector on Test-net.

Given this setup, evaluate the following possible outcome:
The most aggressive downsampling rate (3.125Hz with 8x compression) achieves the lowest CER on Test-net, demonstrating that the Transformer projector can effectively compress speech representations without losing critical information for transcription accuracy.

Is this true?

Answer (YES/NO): NO